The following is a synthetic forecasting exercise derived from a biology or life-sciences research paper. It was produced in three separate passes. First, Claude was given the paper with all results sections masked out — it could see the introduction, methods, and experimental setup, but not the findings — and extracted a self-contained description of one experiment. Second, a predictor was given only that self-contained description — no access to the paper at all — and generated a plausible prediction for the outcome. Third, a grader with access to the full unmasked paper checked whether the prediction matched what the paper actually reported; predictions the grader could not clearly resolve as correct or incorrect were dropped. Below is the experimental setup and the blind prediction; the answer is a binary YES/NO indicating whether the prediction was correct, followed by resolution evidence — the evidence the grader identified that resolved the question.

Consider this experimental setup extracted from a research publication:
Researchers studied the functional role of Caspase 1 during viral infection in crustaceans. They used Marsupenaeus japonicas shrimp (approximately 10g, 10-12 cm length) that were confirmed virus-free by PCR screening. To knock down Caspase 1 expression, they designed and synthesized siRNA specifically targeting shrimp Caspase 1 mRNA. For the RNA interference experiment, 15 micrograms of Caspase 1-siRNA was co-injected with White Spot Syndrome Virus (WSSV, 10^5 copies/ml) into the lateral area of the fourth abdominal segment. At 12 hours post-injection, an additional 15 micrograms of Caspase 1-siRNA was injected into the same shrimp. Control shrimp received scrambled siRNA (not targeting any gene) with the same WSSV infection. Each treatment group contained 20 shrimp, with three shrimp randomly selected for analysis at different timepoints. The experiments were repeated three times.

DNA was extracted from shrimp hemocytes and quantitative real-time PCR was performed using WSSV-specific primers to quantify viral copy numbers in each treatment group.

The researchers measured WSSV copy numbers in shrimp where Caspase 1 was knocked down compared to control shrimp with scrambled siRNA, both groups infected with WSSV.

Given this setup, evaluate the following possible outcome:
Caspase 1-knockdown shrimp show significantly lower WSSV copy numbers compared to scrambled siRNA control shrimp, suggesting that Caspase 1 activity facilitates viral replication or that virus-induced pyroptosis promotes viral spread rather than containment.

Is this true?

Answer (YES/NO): NO